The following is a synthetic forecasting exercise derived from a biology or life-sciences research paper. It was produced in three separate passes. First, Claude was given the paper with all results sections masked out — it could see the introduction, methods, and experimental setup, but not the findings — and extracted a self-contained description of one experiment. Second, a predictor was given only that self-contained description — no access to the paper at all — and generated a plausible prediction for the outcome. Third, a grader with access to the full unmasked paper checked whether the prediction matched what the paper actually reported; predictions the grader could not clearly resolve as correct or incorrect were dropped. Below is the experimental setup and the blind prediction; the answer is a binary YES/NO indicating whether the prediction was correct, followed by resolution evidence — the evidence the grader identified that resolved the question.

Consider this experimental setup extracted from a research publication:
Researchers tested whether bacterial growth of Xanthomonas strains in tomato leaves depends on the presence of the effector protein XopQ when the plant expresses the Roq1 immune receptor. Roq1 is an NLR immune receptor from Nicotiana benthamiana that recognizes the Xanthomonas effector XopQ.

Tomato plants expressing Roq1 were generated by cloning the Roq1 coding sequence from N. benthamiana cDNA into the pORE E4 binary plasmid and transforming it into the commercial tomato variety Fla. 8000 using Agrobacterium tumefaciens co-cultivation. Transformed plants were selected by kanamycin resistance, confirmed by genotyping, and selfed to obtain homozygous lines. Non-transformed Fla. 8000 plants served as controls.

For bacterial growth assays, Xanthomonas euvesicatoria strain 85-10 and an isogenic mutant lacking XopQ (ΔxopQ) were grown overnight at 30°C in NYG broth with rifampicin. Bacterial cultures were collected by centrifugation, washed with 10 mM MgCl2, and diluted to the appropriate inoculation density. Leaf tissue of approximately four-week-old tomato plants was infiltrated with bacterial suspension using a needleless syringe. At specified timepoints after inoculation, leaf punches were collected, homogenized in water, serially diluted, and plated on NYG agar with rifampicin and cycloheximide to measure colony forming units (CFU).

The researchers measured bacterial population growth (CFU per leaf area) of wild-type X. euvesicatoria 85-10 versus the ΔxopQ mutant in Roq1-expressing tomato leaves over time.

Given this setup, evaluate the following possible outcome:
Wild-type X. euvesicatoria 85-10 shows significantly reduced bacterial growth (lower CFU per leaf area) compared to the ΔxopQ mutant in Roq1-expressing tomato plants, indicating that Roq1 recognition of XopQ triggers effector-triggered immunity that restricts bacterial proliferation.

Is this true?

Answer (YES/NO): YES